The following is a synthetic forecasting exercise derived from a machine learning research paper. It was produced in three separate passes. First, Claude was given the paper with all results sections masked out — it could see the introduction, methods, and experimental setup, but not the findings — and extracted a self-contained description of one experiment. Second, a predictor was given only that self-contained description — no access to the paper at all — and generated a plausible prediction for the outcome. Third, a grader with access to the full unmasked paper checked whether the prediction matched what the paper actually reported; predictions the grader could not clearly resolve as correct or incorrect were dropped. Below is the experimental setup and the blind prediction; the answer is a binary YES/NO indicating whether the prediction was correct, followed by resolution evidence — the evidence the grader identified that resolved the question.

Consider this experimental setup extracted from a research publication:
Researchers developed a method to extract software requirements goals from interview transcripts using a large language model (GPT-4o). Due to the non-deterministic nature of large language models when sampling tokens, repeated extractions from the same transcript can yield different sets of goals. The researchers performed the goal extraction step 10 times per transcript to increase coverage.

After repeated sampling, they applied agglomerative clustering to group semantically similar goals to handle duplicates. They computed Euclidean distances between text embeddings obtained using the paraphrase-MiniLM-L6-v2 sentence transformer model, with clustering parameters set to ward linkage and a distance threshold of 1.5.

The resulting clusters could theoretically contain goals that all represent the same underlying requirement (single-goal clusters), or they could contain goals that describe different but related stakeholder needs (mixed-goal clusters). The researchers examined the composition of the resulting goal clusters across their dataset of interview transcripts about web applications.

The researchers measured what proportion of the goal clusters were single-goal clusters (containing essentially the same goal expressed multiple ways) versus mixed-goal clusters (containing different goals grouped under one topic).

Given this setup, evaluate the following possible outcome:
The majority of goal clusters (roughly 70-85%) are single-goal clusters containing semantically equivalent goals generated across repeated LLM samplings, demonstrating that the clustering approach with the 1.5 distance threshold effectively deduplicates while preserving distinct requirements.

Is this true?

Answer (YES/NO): YES